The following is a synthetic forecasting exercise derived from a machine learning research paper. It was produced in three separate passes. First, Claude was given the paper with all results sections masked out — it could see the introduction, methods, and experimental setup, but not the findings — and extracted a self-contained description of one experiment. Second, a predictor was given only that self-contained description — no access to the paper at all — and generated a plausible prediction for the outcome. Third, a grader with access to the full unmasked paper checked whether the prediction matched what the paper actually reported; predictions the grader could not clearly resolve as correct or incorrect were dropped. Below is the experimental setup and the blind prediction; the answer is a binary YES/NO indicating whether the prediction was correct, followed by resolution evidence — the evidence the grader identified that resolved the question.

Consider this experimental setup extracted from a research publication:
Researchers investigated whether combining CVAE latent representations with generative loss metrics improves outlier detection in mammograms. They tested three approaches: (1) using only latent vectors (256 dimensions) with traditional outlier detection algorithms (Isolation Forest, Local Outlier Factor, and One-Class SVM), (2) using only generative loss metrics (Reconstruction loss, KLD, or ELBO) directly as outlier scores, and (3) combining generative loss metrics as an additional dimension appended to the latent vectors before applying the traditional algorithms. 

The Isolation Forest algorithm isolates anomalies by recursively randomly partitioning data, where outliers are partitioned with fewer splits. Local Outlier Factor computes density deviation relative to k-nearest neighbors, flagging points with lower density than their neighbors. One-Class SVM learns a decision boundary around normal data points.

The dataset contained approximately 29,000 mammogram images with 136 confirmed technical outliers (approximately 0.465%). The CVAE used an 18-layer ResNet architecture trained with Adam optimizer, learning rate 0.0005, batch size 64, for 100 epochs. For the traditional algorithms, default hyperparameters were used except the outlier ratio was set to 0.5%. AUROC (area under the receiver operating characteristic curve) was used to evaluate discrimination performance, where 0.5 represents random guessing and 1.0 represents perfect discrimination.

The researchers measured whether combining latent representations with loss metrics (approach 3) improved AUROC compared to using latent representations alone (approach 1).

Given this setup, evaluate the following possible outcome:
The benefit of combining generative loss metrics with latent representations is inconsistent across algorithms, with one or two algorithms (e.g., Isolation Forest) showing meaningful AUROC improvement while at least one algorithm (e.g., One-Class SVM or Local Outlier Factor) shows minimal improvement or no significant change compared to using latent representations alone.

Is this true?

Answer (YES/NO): NO